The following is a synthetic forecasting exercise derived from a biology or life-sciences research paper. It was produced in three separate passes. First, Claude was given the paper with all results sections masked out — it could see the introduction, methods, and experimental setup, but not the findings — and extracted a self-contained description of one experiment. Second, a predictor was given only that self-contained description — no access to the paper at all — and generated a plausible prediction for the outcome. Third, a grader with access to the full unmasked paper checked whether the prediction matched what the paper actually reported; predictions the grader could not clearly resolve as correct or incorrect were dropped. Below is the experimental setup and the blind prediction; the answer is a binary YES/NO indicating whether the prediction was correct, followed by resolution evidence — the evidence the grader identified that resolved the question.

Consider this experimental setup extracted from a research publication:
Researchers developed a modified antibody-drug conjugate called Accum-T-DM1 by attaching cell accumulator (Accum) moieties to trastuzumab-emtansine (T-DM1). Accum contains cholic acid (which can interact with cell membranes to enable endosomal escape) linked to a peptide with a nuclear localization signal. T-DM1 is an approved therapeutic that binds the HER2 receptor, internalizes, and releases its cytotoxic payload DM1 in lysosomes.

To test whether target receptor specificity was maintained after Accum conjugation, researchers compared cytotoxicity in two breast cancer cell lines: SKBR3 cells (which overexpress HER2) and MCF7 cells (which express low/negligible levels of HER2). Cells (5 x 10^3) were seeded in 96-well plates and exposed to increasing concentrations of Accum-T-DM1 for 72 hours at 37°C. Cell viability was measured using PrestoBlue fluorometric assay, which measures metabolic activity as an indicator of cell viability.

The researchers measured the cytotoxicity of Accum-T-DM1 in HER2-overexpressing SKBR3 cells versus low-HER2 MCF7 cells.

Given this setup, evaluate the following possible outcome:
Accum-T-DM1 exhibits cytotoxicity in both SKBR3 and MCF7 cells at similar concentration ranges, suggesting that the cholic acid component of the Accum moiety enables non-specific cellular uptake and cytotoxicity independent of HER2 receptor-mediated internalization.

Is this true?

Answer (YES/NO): NO